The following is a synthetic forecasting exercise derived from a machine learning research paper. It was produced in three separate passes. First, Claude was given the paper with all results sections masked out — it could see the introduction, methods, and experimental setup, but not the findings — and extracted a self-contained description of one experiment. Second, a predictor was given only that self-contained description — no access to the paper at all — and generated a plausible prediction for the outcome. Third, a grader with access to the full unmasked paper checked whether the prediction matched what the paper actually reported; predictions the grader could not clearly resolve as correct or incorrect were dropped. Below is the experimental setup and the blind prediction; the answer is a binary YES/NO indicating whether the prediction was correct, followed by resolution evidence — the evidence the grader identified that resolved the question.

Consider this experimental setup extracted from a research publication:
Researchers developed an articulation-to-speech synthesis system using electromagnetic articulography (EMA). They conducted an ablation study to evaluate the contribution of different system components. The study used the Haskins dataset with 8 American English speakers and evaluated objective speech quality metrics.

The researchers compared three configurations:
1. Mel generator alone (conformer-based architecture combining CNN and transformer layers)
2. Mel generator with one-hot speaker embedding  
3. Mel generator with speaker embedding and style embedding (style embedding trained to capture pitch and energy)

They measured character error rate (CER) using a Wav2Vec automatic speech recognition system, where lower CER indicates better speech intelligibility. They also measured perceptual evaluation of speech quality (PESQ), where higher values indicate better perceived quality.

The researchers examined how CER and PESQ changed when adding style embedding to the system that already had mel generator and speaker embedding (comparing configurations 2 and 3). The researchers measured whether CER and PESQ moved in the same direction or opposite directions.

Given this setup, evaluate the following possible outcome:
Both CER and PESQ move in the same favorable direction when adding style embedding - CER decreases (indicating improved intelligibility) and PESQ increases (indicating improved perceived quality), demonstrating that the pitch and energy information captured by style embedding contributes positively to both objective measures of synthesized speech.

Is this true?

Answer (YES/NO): NO